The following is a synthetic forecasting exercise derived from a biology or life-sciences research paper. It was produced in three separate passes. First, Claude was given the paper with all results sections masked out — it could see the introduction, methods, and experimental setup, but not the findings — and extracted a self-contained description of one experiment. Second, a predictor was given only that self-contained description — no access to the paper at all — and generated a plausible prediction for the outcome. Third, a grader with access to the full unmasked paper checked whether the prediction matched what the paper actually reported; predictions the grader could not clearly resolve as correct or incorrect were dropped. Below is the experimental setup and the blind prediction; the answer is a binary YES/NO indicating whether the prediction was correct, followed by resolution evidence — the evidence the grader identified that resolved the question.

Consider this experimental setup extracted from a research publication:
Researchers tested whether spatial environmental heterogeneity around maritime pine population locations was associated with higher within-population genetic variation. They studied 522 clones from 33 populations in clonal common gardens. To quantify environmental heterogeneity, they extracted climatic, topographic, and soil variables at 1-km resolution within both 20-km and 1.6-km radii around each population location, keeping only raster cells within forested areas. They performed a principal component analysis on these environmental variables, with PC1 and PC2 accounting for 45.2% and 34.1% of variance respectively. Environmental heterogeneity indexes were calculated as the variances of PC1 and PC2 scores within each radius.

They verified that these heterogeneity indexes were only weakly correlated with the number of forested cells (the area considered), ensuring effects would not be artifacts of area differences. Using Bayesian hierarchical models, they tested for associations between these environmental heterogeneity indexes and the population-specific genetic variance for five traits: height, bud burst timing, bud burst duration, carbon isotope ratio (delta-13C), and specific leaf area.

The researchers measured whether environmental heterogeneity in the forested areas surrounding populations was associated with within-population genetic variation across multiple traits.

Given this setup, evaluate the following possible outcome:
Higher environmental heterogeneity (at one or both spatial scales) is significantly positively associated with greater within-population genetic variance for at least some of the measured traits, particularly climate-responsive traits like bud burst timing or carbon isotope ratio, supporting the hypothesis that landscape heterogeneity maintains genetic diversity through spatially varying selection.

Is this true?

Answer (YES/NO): NO